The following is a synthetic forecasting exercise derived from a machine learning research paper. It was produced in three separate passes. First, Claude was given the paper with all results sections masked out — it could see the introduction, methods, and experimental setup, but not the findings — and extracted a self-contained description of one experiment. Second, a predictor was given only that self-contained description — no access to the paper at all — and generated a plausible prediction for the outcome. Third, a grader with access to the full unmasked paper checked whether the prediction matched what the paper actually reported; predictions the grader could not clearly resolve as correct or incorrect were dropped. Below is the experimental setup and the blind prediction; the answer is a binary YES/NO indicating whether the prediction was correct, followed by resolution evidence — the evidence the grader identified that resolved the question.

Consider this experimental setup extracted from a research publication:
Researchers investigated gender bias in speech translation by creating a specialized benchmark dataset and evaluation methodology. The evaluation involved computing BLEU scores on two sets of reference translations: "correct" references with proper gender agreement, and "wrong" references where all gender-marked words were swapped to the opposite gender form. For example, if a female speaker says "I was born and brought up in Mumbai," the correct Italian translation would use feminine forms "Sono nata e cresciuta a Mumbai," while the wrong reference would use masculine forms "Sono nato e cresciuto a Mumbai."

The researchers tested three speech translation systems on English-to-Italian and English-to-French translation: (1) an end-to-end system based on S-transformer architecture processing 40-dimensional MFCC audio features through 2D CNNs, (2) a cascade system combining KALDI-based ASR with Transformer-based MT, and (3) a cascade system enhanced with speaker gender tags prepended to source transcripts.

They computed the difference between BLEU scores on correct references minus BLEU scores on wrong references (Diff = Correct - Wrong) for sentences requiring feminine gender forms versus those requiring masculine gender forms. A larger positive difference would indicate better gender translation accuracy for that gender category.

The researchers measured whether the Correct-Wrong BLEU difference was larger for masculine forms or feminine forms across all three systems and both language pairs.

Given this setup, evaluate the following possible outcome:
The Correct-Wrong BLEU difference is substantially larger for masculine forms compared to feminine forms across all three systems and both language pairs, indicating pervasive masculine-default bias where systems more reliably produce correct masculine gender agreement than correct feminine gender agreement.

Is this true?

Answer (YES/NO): NO